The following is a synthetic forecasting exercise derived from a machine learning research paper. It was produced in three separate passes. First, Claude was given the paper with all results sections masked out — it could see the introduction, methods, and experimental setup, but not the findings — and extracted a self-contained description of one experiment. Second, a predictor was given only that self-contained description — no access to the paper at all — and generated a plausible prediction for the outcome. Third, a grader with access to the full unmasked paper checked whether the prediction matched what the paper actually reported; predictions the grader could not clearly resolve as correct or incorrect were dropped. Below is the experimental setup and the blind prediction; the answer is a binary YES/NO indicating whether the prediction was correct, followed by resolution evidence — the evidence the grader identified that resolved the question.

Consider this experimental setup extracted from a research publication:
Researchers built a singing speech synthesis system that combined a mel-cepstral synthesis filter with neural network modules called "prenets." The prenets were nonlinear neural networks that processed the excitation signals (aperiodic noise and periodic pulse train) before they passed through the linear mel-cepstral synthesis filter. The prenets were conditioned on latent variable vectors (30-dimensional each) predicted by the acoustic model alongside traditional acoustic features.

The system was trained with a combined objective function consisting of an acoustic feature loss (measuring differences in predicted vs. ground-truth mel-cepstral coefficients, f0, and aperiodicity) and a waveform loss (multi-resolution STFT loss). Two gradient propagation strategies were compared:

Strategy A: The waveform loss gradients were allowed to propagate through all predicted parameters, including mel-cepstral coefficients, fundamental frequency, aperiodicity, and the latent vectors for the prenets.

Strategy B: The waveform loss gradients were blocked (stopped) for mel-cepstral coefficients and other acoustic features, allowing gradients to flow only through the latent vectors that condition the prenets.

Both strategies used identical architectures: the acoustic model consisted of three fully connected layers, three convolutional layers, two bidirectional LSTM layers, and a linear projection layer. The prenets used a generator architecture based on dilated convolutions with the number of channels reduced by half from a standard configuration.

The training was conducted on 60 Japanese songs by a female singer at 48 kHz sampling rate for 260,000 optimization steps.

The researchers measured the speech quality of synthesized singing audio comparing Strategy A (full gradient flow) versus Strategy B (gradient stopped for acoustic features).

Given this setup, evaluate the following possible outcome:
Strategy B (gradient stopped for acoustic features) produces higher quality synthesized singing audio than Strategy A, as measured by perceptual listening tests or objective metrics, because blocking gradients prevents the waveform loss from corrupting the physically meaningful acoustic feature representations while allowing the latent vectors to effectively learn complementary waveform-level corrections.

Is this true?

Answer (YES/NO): NO